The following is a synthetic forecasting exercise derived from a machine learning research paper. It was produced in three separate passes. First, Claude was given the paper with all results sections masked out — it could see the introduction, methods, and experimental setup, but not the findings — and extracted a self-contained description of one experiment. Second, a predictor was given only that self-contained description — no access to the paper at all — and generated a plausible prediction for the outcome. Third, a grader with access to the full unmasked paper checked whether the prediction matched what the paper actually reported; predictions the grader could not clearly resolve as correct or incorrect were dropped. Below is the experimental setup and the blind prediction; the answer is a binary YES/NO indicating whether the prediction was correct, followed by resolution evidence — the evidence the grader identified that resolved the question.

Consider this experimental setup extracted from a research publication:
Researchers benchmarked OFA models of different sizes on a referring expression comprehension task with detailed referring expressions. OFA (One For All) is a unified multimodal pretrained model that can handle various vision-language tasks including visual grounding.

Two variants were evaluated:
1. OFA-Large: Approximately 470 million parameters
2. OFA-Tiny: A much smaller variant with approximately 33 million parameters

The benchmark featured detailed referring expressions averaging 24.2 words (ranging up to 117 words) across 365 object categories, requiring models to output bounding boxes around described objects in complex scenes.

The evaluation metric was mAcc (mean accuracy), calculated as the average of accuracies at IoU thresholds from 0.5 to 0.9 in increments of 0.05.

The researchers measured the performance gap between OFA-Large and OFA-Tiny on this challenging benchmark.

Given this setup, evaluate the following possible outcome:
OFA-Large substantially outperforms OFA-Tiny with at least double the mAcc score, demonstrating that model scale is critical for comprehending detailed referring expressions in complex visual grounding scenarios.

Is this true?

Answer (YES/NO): NO